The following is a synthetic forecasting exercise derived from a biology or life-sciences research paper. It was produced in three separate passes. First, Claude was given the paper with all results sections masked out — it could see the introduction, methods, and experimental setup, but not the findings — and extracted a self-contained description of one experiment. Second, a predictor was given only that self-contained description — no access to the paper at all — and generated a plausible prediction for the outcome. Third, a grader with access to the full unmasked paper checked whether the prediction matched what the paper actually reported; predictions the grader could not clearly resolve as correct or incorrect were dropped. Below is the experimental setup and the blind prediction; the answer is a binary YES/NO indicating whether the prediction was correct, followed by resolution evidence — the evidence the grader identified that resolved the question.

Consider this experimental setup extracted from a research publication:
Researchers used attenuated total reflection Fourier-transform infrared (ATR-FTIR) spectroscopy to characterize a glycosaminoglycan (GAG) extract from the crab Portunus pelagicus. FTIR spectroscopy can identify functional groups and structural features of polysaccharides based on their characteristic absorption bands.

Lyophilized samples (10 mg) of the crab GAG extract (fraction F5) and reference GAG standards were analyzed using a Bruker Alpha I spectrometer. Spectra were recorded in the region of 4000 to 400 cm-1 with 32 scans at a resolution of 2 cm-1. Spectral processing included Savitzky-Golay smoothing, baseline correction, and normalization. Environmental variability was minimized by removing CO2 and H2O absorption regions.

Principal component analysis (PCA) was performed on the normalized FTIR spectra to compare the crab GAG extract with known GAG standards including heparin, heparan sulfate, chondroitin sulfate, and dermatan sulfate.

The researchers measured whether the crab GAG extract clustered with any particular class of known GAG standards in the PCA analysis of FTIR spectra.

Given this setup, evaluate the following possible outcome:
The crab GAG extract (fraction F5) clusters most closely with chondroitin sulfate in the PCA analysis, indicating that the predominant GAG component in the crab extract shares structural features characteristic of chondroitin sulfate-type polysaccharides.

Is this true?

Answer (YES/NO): NO